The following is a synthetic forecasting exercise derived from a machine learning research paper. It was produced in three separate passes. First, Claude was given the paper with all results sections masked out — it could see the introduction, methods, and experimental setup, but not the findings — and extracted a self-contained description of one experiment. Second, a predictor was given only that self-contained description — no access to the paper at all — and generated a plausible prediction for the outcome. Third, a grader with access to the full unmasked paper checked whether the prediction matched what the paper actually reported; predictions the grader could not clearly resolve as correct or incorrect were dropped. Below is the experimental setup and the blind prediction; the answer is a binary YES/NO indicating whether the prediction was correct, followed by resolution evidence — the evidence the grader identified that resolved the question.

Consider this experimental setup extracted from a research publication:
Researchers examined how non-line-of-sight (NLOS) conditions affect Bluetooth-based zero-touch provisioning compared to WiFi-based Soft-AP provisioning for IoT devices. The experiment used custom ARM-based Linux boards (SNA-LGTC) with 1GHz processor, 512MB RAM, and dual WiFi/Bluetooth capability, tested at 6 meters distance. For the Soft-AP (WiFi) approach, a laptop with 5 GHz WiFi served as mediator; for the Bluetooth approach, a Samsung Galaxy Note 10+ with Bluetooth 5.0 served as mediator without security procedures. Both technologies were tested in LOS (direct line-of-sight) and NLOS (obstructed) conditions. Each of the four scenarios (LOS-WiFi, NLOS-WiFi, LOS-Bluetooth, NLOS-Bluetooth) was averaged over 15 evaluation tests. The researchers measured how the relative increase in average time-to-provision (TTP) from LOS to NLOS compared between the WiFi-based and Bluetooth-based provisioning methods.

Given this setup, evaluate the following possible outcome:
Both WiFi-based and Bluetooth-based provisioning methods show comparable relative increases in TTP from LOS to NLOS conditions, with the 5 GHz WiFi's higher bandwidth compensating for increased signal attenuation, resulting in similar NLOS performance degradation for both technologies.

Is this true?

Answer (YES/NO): NO